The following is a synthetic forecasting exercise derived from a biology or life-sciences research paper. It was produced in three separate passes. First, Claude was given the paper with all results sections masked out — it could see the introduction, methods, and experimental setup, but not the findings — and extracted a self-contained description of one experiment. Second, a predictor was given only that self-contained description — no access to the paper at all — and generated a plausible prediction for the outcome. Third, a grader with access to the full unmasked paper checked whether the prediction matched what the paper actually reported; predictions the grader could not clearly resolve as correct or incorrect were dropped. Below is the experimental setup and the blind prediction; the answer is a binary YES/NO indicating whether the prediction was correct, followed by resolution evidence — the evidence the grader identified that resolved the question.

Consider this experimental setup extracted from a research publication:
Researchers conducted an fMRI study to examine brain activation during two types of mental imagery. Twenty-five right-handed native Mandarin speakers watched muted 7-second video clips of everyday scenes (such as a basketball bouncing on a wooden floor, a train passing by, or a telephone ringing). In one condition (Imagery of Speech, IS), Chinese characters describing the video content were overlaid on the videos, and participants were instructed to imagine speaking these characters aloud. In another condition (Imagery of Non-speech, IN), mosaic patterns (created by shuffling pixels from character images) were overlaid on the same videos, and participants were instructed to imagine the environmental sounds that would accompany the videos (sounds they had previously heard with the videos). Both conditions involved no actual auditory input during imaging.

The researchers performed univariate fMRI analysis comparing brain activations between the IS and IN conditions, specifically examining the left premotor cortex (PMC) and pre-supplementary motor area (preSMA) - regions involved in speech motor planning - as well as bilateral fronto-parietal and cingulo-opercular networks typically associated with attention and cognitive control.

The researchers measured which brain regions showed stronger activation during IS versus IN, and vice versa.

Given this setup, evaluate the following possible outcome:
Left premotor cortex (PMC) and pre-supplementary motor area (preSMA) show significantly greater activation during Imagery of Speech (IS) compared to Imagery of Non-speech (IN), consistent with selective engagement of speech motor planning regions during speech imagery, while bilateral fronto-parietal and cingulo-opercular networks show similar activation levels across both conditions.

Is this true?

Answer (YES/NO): NO